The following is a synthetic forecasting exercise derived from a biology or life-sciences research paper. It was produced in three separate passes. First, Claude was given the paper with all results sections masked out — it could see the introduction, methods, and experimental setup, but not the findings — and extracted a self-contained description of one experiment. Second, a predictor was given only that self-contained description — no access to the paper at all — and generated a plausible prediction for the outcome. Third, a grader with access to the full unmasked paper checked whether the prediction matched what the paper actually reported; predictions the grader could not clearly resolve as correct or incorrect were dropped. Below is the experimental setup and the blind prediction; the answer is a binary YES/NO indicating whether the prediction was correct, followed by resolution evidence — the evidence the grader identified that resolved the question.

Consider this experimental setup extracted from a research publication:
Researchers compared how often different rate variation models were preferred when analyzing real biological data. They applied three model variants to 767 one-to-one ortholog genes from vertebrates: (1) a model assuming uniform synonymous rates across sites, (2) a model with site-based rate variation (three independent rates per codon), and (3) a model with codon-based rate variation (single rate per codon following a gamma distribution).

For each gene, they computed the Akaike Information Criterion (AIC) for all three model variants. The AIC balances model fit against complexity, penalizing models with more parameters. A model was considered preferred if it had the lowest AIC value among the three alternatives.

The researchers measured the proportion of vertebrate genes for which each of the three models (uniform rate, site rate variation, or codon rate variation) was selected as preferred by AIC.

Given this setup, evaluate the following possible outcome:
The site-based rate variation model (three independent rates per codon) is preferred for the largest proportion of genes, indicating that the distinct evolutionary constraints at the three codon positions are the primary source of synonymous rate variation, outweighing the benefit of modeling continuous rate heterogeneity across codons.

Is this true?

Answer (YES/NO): NO